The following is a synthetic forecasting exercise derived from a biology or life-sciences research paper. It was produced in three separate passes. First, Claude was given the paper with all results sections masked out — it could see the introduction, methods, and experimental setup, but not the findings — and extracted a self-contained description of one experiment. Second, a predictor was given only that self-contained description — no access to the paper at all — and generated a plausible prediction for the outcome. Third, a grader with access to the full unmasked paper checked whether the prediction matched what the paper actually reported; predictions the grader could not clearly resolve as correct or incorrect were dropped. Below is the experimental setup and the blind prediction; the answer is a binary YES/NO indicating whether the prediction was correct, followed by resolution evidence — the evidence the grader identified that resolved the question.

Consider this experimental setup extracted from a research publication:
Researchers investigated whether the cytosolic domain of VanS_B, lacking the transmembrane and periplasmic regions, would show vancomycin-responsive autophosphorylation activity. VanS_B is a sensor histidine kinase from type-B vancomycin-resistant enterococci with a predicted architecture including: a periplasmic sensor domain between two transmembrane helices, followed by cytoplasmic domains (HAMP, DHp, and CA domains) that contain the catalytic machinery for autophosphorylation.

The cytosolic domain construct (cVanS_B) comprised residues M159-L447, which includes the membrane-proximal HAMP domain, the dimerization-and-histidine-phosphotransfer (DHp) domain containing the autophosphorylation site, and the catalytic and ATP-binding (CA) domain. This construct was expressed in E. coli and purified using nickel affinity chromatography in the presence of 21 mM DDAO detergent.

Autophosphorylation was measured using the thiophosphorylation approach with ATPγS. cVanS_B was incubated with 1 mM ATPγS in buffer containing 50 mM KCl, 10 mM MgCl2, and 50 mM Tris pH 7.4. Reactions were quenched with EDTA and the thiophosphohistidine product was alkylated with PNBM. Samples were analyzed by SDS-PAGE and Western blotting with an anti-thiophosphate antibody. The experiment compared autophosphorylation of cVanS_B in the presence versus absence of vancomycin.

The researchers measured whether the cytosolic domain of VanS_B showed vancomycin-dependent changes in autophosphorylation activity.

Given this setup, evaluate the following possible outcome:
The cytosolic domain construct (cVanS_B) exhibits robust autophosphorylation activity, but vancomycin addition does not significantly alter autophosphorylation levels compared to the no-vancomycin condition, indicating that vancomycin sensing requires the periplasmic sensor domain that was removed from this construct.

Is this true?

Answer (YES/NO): YES